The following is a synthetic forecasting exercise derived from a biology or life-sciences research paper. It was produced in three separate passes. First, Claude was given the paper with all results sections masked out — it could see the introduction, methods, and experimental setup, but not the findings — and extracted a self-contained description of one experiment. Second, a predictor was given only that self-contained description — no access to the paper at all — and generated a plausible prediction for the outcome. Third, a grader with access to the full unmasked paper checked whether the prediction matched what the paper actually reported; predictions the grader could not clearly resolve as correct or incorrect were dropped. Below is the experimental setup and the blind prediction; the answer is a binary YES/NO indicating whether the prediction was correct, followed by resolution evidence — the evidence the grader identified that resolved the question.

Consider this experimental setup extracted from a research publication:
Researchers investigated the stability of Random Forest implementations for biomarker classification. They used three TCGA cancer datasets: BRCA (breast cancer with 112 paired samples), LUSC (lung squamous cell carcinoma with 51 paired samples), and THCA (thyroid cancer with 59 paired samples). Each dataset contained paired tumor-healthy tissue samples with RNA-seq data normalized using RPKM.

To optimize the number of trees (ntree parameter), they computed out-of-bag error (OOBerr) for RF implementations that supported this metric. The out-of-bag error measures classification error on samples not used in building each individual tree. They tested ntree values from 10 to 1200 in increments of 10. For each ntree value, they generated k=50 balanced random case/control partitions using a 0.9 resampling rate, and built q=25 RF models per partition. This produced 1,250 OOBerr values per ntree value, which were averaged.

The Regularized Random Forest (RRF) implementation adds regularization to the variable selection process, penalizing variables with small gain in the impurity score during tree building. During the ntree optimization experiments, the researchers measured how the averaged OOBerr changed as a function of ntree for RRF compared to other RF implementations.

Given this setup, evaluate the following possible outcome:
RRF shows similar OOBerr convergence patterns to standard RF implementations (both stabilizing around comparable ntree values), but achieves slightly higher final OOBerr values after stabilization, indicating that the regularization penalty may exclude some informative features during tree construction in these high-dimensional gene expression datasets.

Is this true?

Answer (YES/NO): NO